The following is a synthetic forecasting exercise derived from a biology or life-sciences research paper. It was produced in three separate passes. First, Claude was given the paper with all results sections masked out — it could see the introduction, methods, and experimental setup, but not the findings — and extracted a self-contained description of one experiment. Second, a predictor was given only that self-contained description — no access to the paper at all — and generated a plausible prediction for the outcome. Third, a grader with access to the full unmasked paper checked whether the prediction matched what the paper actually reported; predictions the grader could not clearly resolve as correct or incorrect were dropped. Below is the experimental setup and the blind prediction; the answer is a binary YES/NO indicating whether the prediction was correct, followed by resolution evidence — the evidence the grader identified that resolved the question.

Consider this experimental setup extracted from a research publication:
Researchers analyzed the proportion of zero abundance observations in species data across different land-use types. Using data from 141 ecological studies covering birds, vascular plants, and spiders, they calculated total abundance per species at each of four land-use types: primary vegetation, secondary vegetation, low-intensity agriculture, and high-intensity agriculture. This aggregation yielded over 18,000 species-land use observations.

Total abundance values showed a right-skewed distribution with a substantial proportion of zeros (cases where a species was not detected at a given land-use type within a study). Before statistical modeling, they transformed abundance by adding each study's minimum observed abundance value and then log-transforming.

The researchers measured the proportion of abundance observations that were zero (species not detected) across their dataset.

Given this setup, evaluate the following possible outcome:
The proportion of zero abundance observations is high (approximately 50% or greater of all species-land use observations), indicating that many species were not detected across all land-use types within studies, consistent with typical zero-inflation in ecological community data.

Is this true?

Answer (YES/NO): NO